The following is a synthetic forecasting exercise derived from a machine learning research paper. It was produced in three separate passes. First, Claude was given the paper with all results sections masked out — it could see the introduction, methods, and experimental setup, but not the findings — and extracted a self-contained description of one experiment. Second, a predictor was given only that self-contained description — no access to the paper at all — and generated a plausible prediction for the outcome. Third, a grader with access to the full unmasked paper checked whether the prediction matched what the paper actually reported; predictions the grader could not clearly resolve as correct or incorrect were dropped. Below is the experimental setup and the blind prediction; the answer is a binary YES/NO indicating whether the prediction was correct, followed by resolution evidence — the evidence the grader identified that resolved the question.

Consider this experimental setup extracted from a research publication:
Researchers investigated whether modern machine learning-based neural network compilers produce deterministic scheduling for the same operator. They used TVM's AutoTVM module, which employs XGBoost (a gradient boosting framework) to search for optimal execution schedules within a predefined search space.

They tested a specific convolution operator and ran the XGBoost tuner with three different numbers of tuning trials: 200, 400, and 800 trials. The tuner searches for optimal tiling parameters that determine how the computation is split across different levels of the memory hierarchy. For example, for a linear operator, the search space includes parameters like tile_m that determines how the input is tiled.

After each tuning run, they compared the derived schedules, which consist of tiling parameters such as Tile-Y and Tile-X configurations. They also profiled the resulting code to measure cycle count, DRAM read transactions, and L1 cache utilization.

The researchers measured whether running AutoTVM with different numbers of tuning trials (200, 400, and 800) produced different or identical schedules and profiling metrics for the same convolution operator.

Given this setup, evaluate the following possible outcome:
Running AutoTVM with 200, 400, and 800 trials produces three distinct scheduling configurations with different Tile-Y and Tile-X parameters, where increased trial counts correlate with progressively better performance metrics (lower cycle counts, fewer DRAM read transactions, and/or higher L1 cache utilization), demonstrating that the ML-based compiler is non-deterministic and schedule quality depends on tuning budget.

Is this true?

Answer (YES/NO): NO